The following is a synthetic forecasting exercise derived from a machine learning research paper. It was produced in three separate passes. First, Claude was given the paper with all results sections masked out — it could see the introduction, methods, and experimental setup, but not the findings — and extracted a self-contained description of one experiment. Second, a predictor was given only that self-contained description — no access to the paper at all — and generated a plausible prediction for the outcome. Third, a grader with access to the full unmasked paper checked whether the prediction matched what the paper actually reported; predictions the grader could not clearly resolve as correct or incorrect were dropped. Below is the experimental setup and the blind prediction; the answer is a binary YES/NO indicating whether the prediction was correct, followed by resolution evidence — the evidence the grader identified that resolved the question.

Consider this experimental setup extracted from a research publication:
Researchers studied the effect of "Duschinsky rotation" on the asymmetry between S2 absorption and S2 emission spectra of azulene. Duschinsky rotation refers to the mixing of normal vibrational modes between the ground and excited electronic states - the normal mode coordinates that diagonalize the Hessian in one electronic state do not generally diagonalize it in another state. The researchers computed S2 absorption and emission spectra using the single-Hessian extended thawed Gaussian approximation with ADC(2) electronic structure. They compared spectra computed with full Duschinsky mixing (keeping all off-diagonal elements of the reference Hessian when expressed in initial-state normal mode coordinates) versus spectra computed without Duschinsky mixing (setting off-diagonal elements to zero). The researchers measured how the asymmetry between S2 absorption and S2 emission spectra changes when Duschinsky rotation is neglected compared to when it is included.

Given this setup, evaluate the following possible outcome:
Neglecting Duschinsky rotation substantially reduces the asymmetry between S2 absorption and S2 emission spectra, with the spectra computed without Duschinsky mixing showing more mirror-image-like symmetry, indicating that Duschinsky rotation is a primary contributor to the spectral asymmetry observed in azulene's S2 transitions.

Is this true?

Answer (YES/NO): YES